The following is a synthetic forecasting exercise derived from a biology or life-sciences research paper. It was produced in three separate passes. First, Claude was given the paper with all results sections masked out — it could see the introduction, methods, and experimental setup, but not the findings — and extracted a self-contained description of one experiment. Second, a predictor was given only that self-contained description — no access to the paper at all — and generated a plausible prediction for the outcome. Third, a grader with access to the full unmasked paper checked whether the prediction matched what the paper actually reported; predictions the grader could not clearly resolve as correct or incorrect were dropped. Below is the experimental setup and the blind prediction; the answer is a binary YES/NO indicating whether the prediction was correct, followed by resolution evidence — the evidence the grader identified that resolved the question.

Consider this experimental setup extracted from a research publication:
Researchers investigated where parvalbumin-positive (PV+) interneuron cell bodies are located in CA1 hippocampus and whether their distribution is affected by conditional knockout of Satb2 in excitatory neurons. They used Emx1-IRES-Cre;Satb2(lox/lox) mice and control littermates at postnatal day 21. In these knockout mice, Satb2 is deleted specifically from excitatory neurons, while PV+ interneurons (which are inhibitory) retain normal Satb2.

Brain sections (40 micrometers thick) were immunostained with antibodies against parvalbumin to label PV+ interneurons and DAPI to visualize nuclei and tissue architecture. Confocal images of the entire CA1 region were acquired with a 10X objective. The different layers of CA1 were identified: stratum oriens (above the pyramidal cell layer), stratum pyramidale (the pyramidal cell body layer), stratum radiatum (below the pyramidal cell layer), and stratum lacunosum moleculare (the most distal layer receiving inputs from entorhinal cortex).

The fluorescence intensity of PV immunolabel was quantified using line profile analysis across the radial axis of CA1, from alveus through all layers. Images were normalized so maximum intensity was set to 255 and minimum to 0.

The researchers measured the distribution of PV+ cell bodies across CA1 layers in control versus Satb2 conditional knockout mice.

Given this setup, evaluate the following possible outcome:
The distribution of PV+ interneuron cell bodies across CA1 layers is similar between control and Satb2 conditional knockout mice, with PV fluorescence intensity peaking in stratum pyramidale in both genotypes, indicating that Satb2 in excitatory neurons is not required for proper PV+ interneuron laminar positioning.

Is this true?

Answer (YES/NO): NO